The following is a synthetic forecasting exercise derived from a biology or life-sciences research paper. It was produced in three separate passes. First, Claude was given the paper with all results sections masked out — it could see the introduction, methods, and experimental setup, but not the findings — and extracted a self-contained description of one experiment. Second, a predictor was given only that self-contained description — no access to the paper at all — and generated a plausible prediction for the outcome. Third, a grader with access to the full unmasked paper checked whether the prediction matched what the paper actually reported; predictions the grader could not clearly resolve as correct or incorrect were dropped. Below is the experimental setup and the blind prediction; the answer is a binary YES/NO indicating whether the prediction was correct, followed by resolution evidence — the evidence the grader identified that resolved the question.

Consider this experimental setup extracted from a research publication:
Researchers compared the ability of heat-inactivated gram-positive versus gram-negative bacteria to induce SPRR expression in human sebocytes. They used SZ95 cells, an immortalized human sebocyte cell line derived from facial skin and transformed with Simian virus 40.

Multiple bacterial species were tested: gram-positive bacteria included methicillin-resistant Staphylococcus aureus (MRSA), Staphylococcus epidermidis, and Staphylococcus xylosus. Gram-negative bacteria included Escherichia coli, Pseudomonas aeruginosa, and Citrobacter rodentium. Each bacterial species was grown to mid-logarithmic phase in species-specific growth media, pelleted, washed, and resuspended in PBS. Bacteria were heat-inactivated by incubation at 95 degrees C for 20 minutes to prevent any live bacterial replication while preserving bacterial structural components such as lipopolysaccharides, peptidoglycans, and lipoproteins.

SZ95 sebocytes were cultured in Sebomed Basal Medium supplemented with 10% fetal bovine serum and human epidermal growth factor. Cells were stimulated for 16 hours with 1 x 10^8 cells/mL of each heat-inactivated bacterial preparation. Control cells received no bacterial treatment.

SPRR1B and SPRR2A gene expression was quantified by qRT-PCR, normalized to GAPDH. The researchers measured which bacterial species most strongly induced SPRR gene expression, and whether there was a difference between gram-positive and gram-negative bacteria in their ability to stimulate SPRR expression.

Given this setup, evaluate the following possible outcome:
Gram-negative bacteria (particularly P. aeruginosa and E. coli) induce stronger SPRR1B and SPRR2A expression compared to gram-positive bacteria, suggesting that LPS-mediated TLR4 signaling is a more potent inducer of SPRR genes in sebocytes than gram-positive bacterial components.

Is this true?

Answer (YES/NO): NO